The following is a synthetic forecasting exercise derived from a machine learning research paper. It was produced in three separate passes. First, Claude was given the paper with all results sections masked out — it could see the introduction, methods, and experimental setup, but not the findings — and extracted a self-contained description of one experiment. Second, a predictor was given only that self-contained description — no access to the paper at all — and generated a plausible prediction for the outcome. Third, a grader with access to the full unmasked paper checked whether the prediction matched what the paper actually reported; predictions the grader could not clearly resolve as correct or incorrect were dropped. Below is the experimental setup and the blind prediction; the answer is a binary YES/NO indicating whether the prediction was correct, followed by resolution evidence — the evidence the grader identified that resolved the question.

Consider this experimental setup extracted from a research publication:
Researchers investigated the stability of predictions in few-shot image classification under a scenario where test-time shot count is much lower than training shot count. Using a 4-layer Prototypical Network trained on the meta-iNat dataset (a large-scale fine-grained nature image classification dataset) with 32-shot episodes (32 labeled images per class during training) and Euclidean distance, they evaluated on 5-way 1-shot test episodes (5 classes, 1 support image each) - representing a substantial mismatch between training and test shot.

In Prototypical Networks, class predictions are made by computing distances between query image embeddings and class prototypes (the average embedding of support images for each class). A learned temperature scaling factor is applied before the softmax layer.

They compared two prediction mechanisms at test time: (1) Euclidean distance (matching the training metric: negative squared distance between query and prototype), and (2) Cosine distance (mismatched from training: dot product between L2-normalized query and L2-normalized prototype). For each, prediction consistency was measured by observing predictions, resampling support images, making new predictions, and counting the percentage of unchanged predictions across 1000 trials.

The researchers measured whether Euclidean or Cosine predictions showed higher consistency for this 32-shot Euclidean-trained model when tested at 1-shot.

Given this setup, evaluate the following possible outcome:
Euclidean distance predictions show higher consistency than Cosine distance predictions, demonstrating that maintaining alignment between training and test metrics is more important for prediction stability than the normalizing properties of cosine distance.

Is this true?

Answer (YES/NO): NO